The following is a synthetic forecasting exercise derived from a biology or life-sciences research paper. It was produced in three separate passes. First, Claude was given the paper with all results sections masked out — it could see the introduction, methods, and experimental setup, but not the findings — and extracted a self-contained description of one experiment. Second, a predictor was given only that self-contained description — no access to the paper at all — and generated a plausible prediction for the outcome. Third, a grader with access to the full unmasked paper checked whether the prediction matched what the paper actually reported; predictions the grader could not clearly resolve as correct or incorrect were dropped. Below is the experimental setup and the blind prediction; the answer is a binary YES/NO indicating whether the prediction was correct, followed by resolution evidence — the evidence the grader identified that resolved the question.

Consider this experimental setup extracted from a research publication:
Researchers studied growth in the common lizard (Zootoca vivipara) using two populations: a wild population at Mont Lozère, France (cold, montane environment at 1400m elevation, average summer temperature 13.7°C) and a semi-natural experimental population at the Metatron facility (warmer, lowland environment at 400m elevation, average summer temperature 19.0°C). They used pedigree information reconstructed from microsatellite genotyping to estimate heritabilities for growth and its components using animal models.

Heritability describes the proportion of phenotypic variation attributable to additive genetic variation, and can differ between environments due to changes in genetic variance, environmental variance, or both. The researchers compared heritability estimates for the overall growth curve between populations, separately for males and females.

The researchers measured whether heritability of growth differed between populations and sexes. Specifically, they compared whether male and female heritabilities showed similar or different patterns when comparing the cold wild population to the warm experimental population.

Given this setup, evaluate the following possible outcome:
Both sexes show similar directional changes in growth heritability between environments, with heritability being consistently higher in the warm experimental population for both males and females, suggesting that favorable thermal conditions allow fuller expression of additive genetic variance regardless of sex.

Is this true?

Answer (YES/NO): NO